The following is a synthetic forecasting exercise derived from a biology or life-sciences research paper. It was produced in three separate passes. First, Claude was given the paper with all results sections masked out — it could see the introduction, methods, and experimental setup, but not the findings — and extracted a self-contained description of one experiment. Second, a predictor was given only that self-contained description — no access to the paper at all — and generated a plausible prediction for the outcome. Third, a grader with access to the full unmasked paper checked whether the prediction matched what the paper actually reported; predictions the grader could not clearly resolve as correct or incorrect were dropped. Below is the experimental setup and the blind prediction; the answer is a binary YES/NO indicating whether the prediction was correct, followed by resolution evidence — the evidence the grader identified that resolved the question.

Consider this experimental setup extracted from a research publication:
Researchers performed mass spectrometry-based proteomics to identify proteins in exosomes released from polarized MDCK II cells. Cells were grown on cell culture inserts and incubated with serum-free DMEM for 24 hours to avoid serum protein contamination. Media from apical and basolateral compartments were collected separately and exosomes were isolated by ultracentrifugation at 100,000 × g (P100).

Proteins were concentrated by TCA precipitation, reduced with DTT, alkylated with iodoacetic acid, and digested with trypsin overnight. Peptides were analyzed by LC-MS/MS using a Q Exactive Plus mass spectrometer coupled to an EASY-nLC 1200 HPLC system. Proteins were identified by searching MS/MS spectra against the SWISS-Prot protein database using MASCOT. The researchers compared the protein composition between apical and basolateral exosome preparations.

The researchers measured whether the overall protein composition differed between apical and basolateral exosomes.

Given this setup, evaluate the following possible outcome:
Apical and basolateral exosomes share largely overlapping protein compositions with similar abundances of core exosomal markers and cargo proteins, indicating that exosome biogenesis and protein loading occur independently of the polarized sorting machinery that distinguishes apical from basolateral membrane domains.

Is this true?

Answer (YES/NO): NO